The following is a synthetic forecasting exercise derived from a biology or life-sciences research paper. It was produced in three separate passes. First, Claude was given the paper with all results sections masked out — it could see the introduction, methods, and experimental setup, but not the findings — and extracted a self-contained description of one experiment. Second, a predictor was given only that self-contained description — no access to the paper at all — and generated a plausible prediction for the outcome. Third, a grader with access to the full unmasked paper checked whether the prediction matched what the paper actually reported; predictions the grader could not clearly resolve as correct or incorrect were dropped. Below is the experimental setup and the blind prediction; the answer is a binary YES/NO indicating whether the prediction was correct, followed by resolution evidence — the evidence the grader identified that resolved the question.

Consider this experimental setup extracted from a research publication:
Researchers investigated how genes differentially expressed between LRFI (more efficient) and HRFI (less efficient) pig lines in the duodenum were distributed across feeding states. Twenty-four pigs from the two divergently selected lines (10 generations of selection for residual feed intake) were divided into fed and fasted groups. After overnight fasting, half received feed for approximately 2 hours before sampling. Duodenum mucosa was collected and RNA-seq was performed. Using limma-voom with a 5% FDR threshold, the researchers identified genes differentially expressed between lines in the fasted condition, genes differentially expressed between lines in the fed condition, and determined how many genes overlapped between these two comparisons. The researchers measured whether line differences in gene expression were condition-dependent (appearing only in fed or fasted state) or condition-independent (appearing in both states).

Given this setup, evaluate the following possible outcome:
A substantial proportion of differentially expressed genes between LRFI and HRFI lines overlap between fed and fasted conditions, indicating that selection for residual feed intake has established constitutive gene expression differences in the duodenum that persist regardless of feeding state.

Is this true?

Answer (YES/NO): YES